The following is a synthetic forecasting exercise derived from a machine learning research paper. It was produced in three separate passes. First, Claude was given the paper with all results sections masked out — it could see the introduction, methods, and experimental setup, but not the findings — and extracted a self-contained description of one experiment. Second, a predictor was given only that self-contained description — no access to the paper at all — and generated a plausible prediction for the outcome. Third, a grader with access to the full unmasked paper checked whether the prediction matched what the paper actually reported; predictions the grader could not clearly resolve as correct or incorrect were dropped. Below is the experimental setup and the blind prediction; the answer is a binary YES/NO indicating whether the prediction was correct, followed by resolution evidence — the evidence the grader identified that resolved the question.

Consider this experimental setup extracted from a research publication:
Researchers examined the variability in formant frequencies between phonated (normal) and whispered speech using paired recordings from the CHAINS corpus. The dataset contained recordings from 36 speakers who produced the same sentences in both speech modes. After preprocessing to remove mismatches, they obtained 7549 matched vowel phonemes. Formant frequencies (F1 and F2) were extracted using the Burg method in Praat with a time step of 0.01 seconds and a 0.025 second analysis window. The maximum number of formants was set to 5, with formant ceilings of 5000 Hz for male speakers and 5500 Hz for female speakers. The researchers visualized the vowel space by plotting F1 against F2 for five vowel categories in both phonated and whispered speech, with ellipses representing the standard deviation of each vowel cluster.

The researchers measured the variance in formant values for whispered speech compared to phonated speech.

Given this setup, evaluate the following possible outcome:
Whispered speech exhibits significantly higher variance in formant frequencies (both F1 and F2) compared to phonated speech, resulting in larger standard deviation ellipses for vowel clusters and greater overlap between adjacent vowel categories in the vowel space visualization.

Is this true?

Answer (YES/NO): YES